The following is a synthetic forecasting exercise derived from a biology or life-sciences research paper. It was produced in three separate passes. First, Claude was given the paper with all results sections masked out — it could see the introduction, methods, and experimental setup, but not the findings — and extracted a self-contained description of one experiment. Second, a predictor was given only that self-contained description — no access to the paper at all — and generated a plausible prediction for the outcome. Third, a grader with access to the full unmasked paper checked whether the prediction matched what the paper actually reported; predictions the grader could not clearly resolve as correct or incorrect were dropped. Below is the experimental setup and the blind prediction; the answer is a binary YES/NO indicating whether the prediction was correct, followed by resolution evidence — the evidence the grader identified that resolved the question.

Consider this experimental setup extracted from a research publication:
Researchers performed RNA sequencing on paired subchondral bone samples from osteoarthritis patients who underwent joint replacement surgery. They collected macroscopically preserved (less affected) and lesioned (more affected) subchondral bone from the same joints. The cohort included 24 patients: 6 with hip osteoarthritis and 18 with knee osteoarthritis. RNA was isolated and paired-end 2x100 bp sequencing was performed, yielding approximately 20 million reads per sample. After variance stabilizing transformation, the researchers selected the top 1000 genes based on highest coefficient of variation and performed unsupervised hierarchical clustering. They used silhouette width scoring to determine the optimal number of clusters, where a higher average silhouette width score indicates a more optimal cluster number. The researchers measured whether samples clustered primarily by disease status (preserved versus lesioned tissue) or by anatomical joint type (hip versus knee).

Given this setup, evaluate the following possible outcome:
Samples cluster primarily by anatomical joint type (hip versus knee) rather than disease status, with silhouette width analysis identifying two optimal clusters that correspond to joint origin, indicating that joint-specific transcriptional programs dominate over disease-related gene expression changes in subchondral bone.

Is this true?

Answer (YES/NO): YES